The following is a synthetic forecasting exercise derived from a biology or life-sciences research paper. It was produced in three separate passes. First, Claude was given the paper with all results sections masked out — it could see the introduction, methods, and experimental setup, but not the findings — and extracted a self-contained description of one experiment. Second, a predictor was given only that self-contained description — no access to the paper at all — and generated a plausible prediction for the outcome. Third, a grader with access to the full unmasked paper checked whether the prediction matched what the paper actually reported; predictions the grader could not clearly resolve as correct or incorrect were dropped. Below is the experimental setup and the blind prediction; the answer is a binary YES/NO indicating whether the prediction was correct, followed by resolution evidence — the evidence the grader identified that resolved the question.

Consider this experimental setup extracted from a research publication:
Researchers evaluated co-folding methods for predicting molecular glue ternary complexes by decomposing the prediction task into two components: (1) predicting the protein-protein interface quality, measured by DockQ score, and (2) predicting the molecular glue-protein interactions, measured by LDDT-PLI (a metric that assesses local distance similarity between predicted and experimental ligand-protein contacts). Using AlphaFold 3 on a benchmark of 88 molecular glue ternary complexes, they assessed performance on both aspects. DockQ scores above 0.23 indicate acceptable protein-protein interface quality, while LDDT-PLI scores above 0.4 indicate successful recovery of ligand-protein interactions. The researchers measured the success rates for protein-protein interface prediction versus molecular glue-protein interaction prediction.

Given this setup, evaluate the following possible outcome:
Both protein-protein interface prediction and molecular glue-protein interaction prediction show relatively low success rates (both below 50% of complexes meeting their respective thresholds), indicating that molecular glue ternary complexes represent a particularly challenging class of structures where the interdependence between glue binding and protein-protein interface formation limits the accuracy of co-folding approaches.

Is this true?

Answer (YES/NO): NO